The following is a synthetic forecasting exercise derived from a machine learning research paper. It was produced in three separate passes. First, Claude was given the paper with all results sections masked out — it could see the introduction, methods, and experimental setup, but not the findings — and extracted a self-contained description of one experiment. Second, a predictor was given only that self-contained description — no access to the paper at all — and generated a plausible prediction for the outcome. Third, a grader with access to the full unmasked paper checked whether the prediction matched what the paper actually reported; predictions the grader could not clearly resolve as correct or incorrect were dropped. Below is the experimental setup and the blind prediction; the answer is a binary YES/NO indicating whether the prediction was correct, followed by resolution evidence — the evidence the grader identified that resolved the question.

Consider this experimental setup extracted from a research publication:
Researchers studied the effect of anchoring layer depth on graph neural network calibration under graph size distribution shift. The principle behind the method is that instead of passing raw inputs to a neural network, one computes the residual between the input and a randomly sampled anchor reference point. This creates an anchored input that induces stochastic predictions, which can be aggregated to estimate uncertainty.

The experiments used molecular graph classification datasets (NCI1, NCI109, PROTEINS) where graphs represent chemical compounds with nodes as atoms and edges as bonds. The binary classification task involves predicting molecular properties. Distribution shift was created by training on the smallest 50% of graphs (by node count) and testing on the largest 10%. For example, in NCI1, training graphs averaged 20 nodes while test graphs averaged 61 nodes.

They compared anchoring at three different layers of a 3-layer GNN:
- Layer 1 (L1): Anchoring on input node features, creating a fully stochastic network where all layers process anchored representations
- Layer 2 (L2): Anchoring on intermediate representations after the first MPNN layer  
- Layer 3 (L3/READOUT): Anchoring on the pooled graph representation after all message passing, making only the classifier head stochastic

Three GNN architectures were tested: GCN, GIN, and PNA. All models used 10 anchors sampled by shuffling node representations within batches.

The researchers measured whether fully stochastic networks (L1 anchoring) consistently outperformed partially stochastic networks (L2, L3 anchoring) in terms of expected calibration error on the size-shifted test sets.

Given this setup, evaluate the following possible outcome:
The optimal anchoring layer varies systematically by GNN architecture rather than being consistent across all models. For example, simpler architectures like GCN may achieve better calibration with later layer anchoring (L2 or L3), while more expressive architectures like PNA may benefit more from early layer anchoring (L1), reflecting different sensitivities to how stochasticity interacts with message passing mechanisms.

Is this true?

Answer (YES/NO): NO